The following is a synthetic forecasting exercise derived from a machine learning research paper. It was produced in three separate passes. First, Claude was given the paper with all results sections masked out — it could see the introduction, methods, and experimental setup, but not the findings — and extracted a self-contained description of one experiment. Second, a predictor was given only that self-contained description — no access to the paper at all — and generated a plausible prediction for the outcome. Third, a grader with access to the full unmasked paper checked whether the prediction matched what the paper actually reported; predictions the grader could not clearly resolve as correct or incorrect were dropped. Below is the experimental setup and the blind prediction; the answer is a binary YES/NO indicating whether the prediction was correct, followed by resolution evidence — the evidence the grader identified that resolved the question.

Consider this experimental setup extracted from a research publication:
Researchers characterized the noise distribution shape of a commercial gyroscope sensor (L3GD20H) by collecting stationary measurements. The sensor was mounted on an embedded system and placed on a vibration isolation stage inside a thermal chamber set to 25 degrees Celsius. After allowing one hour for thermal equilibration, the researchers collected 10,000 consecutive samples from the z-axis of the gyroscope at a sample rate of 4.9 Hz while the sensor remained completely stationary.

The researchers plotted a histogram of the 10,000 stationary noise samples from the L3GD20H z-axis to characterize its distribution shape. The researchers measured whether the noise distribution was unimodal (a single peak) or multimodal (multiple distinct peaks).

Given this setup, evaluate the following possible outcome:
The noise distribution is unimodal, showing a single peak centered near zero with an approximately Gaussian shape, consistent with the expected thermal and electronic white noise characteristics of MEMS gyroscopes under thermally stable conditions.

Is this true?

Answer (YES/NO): NO